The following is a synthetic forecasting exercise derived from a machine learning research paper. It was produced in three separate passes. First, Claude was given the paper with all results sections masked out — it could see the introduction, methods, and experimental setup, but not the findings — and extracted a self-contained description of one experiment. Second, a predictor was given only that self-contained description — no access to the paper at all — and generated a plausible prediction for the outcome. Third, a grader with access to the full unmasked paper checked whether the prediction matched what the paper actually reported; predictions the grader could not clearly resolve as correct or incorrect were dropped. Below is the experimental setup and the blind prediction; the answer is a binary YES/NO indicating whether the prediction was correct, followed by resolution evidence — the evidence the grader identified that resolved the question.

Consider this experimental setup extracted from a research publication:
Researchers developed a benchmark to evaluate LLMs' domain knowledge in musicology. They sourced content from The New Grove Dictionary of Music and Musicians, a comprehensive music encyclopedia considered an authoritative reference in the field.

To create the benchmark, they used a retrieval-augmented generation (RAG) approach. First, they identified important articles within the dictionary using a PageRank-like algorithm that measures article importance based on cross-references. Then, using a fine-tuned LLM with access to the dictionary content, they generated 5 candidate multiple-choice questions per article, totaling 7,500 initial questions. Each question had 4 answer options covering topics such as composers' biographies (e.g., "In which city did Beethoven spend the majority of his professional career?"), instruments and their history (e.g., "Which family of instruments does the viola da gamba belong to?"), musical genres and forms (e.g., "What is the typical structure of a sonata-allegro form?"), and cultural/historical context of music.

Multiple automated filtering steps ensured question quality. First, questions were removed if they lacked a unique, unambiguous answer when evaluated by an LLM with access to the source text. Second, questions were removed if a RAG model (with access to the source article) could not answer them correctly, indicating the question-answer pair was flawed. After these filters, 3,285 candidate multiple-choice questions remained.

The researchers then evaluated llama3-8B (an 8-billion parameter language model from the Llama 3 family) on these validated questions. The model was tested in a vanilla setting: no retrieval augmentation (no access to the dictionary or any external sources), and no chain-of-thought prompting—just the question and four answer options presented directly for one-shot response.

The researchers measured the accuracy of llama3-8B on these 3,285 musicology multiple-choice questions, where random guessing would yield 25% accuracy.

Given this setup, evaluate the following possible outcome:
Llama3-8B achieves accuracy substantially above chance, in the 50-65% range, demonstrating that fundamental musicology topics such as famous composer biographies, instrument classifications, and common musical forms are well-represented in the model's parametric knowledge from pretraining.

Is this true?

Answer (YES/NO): NO